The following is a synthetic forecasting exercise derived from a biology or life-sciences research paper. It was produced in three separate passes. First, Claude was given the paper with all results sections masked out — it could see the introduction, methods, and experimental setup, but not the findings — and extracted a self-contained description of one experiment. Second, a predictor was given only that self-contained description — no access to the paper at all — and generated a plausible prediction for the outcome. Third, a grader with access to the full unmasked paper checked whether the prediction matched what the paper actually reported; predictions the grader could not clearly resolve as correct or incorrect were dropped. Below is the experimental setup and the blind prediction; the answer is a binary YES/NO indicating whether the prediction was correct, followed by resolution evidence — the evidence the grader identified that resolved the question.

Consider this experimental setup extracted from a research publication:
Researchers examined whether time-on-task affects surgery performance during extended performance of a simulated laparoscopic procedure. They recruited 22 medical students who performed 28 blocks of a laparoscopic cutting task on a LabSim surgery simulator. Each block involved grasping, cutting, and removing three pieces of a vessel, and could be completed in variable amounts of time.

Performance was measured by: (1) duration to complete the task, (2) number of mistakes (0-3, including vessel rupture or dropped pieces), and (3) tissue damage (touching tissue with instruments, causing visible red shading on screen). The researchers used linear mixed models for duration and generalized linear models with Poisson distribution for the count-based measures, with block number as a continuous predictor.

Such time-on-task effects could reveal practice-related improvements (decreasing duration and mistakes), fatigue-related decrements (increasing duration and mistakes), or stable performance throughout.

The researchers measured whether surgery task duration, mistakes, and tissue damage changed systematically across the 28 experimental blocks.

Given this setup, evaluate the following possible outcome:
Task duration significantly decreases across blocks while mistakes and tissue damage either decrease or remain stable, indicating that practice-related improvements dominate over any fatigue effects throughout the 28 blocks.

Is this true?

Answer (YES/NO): YES